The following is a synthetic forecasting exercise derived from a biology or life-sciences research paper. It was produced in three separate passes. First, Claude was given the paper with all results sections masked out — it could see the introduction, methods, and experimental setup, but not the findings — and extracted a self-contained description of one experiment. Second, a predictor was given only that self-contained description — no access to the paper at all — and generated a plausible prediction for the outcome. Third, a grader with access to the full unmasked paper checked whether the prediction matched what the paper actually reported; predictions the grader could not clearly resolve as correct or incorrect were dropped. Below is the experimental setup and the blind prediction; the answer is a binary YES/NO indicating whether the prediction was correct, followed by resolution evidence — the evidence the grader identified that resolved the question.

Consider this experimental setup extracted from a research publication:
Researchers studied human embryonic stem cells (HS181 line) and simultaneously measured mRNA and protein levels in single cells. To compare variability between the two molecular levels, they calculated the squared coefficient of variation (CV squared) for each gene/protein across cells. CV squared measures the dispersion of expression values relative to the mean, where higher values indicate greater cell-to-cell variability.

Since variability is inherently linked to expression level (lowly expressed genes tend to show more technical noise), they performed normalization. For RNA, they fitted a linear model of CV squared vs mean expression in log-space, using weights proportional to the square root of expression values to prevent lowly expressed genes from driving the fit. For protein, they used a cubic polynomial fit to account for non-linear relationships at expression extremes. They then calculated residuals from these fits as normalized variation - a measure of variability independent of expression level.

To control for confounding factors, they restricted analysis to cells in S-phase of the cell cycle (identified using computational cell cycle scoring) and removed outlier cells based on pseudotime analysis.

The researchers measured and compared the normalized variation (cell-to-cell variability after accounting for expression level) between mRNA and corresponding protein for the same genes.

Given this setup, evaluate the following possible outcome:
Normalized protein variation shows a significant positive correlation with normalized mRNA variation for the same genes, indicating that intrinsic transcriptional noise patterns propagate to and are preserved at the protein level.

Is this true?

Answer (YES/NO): NO